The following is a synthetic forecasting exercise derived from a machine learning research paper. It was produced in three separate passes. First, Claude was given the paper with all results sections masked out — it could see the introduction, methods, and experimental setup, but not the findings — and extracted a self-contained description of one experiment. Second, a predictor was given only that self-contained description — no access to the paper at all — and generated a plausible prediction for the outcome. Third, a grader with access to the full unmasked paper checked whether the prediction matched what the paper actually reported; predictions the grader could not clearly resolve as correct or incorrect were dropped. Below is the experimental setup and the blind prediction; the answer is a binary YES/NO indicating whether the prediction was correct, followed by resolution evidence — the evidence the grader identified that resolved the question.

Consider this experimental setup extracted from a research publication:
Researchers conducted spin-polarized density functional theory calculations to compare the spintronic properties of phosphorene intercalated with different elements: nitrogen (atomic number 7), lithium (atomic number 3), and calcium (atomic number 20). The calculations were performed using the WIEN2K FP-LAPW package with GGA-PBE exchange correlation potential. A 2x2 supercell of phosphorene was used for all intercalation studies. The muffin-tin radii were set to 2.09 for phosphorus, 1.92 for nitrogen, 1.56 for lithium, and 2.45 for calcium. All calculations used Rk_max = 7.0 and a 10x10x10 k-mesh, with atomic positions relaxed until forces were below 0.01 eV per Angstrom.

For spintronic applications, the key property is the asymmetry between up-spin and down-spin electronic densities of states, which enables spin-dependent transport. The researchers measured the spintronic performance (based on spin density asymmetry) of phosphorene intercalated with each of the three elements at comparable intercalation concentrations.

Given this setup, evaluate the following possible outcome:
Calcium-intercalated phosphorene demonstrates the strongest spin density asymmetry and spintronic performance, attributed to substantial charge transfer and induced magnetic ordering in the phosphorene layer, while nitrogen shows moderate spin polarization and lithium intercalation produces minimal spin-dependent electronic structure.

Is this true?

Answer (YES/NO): YES